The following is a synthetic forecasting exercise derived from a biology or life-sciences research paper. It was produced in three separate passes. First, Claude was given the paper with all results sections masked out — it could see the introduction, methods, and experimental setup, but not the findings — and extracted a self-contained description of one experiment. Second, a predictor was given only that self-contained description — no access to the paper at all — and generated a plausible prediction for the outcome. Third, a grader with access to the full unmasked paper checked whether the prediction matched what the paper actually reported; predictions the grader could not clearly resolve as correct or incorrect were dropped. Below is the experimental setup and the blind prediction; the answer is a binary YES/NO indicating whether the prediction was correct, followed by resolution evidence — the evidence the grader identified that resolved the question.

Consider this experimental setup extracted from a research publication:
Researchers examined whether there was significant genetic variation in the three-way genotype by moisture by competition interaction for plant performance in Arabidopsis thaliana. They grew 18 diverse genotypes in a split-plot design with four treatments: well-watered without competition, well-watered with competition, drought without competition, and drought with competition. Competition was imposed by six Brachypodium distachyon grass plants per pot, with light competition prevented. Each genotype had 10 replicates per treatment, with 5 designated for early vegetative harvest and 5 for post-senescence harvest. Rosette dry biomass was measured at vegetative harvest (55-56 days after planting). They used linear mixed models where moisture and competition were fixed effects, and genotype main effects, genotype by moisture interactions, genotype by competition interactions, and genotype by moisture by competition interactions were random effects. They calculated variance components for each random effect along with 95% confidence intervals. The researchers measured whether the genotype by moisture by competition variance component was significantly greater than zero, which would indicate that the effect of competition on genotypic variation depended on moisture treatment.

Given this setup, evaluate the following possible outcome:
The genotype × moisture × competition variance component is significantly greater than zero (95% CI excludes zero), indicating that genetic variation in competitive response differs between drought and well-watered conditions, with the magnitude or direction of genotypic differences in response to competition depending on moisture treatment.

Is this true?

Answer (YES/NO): NO